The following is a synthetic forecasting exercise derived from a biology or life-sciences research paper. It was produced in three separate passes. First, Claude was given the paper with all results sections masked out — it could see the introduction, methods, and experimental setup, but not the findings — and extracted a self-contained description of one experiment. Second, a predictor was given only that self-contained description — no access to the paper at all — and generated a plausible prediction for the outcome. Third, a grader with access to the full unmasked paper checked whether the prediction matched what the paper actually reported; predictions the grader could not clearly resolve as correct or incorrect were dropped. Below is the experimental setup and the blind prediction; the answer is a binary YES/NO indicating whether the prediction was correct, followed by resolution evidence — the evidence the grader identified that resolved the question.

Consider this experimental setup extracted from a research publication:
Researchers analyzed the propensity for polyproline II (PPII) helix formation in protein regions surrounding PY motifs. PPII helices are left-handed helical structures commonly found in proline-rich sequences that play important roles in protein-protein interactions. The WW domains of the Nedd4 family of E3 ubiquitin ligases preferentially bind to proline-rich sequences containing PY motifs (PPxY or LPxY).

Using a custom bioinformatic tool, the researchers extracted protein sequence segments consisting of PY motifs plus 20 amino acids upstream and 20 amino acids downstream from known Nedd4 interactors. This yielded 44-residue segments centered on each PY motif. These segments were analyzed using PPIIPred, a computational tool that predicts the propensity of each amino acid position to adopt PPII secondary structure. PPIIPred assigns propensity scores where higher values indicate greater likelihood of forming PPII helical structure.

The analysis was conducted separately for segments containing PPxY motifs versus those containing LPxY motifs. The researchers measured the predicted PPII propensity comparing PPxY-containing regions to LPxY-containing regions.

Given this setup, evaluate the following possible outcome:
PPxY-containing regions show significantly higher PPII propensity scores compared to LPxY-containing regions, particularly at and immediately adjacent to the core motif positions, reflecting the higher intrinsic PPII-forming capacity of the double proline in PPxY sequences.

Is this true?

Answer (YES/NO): YES